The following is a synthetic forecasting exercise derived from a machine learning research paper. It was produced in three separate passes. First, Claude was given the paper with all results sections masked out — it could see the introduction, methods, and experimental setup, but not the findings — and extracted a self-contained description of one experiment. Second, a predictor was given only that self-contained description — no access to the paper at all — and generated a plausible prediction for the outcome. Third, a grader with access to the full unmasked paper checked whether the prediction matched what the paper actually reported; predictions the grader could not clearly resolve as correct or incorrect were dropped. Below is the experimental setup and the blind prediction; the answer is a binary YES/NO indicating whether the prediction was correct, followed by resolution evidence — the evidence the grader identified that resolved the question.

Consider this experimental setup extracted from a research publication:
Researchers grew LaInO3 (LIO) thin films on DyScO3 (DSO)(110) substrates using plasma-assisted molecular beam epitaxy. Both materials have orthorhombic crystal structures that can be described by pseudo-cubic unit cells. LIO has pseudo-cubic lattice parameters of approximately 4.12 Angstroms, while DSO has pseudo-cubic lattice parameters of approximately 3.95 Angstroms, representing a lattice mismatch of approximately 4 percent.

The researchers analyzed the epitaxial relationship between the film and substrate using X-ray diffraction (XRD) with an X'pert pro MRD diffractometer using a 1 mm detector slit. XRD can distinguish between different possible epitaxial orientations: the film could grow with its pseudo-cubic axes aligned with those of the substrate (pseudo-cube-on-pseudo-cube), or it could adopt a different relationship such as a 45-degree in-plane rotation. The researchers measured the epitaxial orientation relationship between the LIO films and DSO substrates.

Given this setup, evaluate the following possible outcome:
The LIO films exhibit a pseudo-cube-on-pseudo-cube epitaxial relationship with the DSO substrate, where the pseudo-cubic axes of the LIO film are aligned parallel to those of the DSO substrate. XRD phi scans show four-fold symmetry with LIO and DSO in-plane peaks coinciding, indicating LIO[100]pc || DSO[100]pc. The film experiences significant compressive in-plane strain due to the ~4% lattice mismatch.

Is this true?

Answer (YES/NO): NO